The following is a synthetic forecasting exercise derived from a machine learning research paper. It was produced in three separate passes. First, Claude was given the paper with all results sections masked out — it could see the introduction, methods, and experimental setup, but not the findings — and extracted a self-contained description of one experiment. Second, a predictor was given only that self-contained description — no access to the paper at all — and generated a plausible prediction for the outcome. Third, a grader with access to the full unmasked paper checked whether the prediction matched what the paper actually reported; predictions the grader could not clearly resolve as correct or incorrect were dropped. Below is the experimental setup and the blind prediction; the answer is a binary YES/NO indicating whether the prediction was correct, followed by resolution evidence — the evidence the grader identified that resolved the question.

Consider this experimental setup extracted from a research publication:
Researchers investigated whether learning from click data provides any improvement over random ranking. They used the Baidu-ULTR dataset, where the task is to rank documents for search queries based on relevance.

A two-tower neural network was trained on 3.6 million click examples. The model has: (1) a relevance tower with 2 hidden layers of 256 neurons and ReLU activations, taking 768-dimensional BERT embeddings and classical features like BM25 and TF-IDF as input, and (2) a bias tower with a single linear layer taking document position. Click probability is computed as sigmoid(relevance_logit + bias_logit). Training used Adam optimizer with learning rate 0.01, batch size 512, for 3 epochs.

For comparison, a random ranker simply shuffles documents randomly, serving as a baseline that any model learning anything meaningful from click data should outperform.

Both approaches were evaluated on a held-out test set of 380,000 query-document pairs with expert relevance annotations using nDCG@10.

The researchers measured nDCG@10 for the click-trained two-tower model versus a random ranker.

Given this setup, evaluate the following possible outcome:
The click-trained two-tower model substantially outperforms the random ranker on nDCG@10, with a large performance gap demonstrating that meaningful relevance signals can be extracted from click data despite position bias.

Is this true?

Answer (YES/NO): NO